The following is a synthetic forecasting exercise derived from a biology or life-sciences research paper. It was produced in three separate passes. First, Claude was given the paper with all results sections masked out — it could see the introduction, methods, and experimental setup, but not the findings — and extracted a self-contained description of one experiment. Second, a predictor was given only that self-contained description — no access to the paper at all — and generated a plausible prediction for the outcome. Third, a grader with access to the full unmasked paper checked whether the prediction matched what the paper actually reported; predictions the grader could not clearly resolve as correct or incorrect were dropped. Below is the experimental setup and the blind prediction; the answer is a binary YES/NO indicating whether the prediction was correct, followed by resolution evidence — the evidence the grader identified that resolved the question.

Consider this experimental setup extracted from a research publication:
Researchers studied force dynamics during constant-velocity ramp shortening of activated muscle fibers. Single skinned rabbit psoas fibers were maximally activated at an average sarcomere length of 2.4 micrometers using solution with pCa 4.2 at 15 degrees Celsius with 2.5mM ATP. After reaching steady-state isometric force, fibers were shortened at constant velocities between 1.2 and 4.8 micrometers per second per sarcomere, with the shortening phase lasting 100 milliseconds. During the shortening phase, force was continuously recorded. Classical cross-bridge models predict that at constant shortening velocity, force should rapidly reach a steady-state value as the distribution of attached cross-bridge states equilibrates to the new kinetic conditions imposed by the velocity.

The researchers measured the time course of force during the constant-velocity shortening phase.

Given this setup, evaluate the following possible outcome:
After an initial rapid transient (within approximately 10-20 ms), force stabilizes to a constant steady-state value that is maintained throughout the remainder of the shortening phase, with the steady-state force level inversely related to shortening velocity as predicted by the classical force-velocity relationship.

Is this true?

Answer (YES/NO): NO